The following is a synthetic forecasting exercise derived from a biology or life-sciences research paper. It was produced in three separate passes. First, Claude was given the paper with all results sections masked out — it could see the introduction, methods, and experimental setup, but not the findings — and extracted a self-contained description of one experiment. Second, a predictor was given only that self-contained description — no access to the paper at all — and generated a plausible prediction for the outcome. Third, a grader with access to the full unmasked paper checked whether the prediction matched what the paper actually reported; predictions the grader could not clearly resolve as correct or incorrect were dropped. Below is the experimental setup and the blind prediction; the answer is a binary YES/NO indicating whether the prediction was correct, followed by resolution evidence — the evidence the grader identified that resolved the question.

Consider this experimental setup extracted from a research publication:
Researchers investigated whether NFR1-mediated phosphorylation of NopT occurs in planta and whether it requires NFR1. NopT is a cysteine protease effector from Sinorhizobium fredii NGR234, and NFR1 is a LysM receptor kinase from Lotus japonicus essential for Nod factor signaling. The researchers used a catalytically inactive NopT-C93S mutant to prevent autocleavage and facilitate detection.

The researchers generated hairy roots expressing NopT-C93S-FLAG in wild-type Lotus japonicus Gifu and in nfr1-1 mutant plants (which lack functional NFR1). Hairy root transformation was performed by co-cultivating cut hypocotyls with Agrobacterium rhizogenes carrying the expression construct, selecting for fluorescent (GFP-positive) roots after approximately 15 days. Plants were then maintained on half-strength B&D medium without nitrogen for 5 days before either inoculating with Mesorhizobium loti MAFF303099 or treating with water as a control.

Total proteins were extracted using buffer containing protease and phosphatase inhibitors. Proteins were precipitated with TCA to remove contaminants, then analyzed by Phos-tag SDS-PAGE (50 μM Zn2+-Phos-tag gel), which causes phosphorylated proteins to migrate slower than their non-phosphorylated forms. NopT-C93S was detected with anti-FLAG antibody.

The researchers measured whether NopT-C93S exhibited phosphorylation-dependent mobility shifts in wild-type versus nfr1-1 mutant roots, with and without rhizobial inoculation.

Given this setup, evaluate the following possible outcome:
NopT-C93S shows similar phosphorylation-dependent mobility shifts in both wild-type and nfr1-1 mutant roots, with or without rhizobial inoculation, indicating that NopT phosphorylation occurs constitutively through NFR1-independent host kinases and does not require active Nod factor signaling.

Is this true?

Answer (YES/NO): NO